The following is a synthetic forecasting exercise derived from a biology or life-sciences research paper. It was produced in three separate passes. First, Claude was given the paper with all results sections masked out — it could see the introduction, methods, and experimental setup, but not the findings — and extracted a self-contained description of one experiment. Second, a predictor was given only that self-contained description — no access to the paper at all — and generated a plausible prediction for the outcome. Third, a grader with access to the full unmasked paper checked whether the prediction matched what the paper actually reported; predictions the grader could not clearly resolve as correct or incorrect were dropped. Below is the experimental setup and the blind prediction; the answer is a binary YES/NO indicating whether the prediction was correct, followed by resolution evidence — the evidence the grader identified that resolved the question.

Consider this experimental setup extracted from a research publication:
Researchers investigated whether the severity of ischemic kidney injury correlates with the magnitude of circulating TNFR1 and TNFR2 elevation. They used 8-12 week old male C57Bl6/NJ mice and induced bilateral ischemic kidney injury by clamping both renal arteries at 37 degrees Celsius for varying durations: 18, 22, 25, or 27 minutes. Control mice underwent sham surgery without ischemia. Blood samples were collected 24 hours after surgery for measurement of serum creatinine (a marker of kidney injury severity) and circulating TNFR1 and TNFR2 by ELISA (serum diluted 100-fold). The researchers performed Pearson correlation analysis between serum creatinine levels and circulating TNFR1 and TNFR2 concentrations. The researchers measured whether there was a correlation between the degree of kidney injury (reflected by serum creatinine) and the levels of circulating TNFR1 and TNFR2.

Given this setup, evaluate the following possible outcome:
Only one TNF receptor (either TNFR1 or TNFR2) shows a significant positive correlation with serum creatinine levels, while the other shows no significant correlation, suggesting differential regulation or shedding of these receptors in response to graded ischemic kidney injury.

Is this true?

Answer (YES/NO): NO